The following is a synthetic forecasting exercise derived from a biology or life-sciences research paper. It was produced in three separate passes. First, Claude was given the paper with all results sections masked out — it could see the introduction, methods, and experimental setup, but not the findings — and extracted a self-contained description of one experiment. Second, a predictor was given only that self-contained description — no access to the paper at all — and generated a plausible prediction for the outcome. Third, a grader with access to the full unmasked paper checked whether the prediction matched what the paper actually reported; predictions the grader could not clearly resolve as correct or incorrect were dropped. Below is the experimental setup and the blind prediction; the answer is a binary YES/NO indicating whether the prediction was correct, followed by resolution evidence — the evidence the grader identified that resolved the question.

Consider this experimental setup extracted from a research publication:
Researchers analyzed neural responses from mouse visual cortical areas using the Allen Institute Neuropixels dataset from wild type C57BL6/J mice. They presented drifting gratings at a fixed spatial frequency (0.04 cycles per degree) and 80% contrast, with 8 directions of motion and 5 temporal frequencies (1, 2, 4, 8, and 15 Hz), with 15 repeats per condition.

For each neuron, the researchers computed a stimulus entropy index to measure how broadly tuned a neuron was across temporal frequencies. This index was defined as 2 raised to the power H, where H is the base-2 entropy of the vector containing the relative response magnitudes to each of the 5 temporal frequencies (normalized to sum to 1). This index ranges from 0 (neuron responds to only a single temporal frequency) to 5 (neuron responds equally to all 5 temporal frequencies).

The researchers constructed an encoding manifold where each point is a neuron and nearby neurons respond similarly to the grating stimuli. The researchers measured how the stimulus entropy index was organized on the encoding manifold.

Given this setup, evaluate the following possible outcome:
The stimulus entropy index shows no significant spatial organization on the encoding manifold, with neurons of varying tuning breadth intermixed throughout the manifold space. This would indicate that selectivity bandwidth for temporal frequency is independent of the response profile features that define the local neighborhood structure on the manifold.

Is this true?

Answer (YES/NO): NO